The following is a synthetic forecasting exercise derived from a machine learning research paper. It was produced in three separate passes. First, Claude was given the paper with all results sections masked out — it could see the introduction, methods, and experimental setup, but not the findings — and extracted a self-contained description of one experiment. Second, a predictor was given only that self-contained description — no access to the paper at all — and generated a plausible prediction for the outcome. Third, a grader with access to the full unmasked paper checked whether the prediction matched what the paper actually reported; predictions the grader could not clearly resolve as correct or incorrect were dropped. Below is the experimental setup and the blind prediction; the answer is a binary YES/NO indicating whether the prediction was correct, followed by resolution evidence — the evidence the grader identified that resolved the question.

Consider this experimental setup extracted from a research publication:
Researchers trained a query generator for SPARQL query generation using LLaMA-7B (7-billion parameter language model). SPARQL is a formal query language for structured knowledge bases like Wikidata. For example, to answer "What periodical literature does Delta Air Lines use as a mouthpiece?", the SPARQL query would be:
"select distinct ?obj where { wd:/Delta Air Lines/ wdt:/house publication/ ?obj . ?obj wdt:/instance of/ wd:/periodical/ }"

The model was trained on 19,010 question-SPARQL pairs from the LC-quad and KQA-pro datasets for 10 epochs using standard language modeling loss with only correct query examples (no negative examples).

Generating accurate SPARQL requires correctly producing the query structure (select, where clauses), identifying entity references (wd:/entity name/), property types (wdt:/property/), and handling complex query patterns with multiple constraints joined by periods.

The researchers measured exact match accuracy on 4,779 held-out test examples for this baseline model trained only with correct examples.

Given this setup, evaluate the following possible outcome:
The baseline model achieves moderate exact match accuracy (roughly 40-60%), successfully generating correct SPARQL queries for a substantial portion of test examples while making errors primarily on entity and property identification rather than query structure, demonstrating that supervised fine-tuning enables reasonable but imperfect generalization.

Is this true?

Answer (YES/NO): NO